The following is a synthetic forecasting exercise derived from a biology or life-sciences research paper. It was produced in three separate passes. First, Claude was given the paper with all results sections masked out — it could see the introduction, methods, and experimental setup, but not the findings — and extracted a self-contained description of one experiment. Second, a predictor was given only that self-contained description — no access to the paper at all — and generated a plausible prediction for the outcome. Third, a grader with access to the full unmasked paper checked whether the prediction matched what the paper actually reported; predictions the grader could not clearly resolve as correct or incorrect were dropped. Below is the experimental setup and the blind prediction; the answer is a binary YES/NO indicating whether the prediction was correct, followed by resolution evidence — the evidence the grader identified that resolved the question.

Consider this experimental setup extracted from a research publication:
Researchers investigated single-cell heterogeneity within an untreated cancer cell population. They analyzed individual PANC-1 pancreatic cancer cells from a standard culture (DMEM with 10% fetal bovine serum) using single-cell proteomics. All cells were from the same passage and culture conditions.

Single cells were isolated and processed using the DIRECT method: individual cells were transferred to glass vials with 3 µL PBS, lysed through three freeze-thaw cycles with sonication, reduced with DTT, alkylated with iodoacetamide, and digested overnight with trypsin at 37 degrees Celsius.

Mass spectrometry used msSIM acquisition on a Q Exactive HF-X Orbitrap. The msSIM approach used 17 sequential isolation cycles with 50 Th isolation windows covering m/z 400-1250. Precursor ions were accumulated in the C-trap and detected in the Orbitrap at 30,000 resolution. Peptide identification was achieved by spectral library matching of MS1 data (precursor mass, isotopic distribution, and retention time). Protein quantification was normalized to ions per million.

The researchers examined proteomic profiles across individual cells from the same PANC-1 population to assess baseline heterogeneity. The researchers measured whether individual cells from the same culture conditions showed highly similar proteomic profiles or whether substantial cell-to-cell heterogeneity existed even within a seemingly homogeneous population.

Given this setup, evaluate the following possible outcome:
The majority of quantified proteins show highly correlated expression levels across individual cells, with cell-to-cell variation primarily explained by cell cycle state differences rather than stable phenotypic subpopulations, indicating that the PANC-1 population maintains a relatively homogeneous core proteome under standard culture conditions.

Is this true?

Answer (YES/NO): NO